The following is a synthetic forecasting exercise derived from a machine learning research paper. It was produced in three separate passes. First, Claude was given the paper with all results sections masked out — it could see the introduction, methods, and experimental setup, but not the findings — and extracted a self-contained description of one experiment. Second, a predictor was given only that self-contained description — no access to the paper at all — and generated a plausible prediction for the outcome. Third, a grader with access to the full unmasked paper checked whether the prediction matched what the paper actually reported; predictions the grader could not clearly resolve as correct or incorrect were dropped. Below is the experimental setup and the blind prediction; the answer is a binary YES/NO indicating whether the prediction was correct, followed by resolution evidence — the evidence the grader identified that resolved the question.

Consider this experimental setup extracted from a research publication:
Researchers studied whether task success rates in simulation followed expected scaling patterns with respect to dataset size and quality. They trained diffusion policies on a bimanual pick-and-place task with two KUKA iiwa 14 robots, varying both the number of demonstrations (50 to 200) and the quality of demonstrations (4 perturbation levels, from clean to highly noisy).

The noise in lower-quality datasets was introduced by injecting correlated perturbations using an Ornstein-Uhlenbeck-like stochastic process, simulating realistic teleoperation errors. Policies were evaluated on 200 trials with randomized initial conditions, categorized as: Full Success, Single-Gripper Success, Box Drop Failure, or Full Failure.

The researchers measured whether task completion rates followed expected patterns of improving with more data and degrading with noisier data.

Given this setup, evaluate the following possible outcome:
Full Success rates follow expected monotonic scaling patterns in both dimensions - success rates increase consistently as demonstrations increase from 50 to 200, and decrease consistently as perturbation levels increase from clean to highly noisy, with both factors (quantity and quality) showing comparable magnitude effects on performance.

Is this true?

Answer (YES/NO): NO